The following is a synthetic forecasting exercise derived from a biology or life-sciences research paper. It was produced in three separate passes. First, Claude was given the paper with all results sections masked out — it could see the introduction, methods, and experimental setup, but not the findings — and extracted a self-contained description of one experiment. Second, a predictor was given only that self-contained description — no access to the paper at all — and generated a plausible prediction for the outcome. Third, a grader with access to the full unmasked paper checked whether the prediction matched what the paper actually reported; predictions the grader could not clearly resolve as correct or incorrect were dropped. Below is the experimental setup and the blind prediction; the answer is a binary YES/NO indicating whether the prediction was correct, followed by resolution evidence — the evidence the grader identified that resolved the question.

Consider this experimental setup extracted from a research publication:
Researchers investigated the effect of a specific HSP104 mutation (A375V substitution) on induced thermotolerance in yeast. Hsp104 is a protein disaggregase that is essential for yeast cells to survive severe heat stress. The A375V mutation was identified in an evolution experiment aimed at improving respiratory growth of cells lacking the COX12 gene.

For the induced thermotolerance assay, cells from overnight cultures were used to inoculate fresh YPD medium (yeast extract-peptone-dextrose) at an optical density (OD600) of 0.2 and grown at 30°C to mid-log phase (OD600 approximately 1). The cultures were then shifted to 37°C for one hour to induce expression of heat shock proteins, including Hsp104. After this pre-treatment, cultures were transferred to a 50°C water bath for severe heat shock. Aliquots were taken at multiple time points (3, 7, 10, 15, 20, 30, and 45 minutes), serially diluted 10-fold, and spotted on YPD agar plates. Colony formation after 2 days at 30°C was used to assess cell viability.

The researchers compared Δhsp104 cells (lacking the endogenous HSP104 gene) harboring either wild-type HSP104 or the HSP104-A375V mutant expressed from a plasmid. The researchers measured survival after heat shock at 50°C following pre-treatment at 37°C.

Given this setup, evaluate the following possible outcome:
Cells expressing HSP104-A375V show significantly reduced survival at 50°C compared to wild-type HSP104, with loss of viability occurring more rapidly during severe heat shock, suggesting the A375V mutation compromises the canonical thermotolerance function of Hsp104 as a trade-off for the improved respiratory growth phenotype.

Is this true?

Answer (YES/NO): NO